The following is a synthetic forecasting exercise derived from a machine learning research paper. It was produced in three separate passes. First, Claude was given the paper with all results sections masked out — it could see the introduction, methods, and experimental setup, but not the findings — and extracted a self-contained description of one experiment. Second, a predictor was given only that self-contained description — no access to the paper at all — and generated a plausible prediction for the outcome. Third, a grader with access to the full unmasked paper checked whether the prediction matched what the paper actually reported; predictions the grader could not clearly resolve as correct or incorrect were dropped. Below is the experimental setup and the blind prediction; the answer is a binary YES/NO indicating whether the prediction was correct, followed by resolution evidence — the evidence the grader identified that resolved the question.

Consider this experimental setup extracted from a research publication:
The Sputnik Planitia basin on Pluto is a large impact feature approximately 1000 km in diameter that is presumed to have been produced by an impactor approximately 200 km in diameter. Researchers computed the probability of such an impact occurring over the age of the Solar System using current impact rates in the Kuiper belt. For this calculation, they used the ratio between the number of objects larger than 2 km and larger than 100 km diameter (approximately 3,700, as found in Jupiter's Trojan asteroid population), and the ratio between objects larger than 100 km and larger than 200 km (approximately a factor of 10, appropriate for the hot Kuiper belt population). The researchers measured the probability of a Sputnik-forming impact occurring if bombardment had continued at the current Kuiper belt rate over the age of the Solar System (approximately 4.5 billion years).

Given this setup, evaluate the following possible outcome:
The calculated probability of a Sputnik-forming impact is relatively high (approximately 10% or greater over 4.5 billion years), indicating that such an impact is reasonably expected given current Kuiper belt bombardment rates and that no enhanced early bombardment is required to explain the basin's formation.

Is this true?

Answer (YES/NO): NO